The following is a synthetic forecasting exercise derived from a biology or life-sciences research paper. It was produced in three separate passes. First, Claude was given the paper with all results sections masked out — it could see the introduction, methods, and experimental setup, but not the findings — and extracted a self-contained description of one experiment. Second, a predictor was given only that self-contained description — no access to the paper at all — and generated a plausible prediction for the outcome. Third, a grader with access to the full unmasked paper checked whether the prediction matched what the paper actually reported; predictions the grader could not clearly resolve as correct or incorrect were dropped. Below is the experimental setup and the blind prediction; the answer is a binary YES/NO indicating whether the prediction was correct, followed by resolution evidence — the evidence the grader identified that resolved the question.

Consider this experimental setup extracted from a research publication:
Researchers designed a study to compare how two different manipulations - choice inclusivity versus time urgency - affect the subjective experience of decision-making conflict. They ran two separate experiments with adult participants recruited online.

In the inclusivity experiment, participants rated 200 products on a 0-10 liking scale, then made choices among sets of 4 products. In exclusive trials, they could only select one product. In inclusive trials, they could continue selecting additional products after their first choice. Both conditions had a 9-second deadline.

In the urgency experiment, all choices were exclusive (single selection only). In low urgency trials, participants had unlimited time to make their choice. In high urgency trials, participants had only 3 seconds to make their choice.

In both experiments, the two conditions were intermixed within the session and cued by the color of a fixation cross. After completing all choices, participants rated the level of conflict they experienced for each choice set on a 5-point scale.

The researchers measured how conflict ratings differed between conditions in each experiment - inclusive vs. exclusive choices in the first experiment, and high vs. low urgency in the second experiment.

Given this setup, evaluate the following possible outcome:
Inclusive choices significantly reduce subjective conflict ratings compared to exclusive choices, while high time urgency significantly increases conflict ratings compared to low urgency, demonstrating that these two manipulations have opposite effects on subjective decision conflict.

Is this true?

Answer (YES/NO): NO